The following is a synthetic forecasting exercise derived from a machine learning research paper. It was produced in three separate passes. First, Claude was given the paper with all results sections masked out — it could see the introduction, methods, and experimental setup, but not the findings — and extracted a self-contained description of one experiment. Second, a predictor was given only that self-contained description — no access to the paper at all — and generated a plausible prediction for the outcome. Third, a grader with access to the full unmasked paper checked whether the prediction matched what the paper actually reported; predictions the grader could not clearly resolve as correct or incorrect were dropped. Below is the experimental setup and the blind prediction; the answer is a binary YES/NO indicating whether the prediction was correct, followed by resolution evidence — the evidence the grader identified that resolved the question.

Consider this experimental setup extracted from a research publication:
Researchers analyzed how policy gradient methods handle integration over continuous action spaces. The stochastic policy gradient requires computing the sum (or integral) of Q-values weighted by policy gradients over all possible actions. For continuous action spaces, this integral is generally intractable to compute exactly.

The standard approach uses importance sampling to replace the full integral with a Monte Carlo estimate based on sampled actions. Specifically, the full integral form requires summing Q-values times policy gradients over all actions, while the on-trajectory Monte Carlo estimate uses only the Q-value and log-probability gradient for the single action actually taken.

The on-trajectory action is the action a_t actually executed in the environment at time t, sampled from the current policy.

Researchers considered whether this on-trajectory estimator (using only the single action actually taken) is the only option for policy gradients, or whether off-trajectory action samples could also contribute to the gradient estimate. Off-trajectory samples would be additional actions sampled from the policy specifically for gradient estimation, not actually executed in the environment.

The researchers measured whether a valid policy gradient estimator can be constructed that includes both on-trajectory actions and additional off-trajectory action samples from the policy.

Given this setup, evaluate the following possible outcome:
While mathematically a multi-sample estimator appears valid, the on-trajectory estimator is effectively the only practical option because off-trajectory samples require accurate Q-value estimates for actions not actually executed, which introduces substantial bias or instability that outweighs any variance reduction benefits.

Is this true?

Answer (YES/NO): NO